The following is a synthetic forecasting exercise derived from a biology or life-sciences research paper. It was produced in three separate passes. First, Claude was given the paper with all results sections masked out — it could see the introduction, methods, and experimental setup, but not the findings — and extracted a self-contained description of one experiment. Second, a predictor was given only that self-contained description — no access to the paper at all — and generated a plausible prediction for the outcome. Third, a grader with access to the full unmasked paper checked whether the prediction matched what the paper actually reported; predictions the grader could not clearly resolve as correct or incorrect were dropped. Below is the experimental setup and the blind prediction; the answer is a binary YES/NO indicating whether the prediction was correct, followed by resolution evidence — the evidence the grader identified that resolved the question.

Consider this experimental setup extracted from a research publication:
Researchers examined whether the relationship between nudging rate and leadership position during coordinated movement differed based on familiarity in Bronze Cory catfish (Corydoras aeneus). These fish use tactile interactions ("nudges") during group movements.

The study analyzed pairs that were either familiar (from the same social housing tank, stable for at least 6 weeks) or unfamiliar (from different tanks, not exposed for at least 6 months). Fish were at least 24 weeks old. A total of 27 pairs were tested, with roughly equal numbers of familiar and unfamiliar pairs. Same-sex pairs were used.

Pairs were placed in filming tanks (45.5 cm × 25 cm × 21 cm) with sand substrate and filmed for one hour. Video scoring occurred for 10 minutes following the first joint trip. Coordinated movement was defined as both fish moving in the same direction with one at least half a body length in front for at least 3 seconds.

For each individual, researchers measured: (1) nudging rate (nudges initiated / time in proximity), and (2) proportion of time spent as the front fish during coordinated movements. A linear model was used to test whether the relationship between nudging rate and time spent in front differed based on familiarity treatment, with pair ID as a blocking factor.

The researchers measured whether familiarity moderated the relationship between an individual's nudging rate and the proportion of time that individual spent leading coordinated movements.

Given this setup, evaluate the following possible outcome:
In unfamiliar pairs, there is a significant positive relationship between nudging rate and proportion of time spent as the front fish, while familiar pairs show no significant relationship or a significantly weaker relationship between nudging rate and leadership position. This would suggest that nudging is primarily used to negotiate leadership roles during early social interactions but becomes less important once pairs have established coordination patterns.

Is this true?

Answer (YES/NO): NO